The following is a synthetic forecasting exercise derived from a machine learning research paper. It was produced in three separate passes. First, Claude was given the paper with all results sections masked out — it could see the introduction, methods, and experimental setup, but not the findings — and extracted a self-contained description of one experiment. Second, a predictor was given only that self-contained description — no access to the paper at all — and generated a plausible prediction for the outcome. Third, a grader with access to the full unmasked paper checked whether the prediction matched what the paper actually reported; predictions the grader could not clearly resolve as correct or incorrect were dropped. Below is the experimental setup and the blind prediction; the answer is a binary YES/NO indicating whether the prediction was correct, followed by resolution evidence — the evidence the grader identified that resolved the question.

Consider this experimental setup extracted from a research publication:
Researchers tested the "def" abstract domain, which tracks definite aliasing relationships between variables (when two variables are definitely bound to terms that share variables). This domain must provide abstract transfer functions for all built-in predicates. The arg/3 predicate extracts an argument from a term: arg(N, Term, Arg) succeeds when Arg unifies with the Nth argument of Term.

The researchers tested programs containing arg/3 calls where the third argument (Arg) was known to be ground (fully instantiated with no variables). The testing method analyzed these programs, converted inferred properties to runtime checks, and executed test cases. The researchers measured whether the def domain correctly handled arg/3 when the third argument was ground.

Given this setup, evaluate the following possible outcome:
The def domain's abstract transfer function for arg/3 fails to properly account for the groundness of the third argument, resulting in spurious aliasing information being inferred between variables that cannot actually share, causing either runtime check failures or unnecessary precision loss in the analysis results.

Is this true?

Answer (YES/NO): NO